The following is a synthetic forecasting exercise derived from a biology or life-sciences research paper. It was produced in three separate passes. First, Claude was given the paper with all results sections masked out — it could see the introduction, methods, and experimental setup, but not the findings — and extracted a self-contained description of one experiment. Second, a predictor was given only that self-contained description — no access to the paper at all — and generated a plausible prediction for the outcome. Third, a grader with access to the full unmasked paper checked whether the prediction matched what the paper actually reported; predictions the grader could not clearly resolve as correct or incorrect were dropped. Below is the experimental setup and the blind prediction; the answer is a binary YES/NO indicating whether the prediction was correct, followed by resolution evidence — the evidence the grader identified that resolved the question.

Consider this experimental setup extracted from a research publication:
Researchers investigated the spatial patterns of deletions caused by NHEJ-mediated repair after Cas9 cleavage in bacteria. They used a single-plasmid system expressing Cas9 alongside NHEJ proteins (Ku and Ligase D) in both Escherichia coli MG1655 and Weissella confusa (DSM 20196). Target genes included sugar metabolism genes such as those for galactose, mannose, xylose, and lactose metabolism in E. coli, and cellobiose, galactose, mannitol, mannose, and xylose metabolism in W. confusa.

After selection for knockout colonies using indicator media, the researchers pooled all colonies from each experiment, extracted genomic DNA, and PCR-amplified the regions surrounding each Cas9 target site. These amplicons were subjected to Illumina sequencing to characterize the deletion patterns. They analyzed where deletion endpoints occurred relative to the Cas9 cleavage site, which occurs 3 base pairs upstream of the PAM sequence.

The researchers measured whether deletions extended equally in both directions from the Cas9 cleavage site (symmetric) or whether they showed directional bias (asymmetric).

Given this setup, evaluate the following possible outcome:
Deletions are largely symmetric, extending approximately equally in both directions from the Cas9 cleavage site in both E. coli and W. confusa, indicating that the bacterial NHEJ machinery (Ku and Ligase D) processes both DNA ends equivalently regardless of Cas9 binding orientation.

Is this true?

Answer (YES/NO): YES